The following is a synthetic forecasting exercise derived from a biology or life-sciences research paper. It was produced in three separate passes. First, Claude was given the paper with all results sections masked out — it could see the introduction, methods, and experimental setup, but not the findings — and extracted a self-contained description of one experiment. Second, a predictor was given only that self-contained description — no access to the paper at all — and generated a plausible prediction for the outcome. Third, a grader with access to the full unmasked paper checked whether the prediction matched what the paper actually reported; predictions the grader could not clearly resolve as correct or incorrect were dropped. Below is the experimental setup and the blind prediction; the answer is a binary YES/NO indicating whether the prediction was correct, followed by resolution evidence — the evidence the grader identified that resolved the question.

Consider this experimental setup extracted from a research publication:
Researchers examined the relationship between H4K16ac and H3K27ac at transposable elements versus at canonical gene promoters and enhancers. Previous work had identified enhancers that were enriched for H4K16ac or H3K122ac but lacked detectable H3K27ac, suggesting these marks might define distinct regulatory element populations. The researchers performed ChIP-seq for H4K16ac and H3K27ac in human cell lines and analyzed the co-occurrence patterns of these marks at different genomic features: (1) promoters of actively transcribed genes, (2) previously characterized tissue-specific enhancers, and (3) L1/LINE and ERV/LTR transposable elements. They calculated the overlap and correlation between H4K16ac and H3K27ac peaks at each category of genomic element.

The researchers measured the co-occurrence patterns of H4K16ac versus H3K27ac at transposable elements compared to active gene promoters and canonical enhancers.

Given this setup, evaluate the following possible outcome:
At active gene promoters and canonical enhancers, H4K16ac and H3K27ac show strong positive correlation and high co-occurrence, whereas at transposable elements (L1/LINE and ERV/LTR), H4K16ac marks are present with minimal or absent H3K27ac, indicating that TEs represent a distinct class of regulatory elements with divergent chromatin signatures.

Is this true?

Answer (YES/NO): NO